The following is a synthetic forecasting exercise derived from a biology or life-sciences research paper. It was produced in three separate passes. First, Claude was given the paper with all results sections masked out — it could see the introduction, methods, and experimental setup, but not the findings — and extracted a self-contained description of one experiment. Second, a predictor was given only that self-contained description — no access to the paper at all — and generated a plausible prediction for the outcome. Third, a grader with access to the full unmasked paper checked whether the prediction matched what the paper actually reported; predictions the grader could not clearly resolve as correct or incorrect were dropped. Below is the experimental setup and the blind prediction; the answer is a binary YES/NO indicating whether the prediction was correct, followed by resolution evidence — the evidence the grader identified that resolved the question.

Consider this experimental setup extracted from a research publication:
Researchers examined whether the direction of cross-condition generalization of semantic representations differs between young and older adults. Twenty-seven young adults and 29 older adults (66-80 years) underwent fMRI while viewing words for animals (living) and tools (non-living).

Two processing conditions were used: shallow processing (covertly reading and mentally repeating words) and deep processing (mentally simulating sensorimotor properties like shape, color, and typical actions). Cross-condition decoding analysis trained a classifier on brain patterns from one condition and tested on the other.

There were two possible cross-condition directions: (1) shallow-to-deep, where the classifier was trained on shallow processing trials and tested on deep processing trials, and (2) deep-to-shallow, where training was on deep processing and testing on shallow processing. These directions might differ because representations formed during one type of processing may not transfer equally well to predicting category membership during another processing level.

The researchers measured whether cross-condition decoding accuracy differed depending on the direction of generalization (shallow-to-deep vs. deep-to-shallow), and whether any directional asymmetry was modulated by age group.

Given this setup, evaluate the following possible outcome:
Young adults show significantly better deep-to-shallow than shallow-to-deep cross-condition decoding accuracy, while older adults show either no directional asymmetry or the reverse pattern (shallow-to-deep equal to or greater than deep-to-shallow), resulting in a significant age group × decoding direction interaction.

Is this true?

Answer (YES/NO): NO